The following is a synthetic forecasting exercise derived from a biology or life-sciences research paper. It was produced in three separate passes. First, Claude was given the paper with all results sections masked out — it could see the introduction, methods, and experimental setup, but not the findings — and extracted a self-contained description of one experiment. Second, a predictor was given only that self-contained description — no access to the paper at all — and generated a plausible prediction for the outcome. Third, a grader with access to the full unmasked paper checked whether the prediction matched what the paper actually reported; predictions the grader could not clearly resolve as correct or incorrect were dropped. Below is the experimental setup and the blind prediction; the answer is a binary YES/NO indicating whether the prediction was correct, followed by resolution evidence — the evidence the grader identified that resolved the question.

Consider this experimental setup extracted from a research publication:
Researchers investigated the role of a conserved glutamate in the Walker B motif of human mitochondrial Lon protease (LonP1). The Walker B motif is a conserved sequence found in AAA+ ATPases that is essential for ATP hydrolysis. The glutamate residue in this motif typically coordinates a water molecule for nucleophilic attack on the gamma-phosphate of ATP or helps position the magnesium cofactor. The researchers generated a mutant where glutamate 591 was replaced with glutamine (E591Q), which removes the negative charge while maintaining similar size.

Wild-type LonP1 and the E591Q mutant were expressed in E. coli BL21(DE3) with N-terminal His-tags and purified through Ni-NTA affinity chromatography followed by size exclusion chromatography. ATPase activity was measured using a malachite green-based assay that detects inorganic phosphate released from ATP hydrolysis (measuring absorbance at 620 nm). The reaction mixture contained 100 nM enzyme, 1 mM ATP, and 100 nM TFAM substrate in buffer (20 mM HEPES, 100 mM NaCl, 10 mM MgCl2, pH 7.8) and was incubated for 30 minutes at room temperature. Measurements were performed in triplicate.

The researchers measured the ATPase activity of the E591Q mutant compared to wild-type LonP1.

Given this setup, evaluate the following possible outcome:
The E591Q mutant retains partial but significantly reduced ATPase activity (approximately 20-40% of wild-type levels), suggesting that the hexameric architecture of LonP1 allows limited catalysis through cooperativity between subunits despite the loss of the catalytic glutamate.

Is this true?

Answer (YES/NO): NO